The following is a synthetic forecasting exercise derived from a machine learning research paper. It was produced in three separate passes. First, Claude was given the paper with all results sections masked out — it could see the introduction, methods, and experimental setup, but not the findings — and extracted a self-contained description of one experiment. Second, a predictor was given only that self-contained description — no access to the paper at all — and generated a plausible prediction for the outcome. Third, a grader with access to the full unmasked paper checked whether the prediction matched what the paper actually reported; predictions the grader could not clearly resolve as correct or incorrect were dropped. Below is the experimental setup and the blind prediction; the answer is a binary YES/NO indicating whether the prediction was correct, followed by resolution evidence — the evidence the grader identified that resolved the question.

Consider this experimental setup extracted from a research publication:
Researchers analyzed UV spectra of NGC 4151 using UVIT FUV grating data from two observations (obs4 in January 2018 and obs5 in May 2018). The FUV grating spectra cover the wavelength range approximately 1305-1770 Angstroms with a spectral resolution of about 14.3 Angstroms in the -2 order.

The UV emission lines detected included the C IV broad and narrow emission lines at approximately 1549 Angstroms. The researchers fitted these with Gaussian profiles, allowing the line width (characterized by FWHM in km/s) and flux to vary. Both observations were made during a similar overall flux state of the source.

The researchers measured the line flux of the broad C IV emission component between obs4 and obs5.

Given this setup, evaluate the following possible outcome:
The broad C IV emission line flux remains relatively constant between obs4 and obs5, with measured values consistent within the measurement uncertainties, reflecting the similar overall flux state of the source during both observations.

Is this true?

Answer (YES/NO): NO